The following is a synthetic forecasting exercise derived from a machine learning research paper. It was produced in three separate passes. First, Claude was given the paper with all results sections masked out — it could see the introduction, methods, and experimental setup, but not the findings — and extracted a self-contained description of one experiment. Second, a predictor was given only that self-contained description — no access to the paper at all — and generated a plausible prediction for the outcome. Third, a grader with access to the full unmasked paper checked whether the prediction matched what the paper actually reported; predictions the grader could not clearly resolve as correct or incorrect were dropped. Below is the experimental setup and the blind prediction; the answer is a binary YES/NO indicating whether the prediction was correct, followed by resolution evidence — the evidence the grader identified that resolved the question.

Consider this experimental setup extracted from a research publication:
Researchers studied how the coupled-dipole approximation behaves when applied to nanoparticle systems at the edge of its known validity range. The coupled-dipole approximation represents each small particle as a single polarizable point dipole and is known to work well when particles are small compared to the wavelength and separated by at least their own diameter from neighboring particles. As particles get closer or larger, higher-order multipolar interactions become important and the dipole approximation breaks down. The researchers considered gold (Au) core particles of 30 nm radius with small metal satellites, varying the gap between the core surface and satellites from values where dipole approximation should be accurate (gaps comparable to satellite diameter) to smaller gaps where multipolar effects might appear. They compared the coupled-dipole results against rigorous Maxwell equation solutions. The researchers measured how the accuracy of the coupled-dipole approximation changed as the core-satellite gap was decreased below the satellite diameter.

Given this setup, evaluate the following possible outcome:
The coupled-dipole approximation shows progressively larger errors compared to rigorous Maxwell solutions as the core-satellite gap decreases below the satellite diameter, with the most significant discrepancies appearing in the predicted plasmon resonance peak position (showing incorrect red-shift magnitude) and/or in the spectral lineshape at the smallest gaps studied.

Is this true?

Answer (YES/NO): NO